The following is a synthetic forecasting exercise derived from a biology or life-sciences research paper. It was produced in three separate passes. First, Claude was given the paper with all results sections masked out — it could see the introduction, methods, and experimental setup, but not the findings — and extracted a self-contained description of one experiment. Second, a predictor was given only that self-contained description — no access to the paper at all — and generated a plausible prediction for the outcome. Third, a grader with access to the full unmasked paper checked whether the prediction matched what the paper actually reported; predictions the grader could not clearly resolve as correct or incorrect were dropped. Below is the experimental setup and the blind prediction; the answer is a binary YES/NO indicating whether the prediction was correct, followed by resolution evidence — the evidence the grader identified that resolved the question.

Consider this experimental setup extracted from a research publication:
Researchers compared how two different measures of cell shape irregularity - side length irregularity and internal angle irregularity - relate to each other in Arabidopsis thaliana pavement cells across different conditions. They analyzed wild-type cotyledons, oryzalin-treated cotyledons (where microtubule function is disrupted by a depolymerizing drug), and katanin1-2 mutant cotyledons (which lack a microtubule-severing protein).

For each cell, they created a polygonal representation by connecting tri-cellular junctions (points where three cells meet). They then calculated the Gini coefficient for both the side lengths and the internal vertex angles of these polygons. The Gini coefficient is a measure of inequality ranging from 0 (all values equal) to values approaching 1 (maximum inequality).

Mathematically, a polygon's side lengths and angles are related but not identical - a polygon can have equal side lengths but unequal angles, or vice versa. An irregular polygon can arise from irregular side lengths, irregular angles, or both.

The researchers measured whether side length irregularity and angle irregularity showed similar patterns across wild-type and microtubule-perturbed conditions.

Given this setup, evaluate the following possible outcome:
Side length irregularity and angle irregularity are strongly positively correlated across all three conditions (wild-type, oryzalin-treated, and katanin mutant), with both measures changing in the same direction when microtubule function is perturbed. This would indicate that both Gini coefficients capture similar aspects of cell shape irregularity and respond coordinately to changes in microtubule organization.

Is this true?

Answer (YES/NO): NO